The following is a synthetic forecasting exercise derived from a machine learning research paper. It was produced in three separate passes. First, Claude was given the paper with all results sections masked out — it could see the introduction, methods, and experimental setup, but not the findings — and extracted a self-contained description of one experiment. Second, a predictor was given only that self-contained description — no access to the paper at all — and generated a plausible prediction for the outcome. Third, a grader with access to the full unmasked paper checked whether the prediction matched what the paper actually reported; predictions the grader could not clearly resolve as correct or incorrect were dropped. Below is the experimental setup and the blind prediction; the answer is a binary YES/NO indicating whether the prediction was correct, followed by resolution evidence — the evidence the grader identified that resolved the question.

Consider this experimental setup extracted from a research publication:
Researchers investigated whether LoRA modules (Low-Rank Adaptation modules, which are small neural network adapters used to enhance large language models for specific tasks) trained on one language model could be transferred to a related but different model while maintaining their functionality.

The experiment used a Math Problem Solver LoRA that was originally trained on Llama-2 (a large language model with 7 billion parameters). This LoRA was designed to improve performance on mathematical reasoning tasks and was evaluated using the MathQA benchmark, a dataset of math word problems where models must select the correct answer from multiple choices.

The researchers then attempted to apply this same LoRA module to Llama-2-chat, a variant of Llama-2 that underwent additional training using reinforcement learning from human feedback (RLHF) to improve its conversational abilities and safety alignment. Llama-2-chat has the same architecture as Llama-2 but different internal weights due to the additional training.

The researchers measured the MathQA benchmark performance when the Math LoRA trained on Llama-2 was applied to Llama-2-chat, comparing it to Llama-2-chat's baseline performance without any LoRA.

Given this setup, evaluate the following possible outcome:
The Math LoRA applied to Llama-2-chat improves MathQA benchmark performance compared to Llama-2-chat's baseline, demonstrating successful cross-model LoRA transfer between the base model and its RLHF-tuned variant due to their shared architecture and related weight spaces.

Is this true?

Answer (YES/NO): YES